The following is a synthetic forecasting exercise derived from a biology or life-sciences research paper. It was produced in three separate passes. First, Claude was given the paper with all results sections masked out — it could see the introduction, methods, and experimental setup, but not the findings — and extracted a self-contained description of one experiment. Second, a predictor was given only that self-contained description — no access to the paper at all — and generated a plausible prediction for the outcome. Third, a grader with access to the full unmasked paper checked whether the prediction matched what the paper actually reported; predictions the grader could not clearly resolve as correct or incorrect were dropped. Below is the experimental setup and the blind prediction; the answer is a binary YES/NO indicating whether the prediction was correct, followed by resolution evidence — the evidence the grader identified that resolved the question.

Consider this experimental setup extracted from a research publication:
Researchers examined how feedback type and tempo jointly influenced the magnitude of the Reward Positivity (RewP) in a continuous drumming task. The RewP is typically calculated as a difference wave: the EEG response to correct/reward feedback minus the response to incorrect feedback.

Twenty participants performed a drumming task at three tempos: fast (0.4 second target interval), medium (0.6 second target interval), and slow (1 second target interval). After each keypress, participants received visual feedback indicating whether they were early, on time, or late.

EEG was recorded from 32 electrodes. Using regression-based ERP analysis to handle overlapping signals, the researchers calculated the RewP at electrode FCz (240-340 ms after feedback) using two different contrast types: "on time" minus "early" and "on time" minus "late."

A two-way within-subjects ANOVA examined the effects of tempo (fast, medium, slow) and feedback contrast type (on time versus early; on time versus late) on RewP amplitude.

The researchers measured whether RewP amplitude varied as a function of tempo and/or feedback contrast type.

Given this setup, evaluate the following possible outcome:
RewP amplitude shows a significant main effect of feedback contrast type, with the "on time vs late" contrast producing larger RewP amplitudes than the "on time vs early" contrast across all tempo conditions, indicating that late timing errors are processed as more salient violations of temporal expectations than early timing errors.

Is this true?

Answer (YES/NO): NO